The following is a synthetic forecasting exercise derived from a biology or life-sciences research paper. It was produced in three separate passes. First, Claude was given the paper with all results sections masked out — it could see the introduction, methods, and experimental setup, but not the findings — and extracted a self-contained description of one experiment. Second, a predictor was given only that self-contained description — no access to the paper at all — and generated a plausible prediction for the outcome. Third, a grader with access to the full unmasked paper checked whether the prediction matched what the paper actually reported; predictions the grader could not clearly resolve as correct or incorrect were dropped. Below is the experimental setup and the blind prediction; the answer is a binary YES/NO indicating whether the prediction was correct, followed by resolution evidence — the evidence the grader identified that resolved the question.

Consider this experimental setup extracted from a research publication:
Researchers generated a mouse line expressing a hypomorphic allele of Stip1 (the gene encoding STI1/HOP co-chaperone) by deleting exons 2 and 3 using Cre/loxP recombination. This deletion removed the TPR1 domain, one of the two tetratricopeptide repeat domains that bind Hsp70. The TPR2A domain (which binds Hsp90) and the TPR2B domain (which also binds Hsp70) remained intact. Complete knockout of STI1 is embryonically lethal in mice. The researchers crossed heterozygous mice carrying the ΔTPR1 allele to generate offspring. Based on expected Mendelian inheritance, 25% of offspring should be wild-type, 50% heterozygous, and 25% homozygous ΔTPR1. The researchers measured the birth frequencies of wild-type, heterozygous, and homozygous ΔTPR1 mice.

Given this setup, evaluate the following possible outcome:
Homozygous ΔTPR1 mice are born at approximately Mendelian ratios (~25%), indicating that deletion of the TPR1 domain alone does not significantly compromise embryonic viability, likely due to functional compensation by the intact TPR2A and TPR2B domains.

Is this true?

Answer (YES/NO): NO